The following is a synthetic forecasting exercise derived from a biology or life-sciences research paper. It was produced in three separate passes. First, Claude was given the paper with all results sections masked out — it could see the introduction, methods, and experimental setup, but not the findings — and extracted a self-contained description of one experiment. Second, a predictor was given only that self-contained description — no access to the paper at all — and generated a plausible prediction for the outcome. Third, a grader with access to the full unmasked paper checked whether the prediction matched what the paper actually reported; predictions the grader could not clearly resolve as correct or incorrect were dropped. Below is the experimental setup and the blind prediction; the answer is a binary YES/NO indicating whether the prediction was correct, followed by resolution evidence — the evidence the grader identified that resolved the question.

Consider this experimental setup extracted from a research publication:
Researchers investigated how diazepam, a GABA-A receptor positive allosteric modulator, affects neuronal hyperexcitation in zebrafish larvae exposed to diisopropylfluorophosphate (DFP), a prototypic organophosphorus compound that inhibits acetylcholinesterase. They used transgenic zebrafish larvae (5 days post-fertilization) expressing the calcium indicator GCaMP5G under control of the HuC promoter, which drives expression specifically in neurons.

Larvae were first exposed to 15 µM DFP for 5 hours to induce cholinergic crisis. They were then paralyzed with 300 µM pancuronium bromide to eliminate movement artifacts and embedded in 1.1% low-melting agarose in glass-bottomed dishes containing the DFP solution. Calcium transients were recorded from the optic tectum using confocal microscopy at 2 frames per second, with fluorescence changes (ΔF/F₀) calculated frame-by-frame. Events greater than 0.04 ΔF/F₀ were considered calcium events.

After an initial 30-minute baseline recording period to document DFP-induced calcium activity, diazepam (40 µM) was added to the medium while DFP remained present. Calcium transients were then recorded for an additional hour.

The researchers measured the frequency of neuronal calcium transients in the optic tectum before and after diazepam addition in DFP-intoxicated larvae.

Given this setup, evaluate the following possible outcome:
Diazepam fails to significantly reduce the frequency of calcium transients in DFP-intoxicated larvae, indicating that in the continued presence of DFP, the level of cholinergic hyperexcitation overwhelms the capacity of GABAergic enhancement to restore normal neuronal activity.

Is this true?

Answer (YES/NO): NO